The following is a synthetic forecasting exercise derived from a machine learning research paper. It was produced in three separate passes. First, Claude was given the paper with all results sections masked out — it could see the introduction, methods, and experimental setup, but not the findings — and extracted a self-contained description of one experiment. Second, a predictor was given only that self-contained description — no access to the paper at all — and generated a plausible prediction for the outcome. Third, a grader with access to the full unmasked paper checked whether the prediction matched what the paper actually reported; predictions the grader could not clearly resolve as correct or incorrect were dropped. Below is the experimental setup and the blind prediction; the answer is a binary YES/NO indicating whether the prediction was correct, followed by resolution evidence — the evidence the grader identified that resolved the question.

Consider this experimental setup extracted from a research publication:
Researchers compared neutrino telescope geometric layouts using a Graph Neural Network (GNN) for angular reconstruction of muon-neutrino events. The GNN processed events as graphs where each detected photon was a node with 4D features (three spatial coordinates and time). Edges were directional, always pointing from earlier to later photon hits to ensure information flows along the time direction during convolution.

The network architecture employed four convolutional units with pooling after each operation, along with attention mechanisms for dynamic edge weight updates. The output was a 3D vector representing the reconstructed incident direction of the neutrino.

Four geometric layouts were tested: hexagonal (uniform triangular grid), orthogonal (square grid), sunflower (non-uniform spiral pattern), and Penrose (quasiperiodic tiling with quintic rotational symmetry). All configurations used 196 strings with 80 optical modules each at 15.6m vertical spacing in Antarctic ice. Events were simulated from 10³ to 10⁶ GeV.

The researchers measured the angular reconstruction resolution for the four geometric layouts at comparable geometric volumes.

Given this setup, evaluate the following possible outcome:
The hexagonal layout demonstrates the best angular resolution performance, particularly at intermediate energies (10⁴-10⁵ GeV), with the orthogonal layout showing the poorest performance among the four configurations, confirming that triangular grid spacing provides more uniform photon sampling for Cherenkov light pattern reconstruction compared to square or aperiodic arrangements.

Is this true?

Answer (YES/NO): NO